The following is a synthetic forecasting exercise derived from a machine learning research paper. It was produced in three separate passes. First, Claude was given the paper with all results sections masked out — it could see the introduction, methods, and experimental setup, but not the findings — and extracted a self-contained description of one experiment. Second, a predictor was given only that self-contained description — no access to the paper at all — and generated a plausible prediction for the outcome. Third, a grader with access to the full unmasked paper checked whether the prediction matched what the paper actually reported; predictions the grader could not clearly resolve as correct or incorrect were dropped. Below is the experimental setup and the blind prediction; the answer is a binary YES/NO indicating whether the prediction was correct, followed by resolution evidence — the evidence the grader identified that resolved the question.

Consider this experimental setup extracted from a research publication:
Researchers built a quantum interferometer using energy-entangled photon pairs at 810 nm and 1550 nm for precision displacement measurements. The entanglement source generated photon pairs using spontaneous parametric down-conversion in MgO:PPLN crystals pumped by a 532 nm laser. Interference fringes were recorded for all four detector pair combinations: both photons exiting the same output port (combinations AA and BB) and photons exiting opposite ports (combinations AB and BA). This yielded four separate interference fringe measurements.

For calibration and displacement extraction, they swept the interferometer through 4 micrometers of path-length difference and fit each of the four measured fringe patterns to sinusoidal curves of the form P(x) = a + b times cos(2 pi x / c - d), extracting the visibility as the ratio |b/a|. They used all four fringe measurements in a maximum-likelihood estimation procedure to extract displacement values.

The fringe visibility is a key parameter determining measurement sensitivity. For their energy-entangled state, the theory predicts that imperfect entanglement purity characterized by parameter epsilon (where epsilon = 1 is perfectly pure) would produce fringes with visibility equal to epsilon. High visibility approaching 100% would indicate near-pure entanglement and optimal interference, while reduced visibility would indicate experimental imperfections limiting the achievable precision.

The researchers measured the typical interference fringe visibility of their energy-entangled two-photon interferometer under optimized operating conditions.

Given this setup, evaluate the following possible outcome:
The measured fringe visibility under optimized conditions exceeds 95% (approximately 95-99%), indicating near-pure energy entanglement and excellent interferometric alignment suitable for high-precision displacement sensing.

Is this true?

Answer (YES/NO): NO